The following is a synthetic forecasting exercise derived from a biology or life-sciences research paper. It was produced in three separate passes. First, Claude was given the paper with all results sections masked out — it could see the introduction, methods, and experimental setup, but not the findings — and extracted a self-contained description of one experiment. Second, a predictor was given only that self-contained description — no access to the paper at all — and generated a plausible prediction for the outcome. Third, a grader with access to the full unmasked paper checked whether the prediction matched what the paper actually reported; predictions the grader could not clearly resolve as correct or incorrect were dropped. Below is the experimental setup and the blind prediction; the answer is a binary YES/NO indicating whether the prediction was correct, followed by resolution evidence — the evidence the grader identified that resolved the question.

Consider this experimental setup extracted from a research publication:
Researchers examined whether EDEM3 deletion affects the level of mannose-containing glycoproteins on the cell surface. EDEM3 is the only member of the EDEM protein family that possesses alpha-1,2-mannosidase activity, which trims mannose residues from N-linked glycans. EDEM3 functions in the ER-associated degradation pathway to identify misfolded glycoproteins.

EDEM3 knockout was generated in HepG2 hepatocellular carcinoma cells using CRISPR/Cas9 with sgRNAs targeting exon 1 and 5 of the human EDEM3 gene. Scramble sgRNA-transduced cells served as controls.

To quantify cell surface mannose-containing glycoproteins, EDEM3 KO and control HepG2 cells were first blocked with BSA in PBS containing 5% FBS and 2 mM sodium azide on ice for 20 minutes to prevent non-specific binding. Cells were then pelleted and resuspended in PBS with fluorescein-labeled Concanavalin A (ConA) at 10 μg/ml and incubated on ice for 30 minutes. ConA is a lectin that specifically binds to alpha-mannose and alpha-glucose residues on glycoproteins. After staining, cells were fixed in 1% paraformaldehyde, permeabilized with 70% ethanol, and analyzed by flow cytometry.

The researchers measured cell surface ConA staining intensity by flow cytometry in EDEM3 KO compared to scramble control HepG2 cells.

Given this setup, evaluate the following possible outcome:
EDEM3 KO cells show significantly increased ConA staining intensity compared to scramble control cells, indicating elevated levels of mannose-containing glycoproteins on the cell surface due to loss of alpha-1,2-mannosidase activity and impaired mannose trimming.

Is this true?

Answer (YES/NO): YES